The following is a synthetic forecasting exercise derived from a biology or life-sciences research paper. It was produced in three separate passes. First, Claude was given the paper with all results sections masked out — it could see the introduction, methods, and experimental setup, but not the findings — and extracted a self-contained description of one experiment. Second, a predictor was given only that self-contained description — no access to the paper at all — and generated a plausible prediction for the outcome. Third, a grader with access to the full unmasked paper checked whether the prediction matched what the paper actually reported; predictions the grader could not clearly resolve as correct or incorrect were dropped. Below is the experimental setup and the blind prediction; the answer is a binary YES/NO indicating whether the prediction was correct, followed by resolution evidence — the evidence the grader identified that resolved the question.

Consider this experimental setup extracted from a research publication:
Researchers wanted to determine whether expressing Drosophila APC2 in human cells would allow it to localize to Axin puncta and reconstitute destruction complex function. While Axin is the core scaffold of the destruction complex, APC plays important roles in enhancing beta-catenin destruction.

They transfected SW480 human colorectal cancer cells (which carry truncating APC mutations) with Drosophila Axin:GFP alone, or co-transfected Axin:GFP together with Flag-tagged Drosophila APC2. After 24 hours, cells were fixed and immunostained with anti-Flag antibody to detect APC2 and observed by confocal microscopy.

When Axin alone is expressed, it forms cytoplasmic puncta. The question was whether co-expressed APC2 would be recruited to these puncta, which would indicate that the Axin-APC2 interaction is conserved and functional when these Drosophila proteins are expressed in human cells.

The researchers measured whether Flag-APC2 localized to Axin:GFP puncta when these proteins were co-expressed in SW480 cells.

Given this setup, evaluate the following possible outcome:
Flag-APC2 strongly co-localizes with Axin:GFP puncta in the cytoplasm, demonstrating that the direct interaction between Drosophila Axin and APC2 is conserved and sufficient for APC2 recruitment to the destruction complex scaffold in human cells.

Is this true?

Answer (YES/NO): YES